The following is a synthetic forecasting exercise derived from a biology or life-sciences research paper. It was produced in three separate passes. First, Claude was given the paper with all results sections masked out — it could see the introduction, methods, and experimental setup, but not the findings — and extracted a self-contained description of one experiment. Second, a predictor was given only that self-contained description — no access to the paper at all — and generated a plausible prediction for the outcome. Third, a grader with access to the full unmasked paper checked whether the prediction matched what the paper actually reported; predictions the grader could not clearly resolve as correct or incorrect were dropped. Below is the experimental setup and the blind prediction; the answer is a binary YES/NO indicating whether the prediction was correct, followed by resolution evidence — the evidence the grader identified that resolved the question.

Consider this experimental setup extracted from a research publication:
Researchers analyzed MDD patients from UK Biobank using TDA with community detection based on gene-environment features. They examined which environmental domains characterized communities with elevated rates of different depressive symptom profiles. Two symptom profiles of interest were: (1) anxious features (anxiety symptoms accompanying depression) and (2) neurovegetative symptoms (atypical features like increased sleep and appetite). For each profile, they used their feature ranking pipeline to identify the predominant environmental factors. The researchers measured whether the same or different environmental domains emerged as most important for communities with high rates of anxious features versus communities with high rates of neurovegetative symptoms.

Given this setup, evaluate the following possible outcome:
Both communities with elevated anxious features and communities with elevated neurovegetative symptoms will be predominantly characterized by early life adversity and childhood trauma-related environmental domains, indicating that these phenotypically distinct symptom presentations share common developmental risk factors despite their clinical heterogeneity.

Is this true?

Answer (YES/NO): NO